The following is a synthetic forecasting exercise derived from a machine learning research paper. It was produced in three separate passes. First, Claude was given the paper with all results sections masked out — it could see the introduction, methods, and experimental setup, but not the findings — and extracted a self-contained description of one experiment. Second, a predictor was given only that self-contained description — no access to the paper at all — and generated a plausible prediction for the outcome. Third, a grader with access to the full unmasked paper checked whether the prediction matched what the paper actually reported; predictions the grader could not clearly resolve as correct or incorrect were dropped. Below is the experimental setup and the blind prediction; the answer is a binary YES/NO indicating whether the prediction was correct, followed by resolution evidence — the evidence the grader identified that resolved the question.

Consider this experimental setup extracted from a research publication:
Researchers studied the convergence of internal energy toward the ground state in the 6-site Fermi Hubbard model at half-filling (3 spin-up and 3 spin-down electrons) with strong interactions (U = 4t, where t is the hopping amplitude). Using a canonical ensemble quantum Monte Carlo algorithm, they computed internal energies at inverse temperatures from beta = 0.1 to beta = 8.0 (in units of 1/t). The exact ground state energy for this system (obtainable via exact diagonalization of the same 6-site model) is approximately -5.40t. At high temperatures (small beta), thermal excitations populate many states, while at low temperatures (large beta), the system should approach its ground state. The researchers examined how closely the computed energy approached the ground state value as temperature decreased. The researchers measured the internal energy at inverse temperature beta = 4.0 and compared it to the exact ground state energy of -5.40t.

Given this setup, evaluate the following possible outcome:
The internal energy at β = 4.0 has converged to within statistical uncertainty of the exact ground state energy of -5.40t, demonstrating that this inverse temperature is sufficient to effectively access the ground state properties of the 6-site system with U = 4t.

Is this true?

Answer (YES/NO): NO